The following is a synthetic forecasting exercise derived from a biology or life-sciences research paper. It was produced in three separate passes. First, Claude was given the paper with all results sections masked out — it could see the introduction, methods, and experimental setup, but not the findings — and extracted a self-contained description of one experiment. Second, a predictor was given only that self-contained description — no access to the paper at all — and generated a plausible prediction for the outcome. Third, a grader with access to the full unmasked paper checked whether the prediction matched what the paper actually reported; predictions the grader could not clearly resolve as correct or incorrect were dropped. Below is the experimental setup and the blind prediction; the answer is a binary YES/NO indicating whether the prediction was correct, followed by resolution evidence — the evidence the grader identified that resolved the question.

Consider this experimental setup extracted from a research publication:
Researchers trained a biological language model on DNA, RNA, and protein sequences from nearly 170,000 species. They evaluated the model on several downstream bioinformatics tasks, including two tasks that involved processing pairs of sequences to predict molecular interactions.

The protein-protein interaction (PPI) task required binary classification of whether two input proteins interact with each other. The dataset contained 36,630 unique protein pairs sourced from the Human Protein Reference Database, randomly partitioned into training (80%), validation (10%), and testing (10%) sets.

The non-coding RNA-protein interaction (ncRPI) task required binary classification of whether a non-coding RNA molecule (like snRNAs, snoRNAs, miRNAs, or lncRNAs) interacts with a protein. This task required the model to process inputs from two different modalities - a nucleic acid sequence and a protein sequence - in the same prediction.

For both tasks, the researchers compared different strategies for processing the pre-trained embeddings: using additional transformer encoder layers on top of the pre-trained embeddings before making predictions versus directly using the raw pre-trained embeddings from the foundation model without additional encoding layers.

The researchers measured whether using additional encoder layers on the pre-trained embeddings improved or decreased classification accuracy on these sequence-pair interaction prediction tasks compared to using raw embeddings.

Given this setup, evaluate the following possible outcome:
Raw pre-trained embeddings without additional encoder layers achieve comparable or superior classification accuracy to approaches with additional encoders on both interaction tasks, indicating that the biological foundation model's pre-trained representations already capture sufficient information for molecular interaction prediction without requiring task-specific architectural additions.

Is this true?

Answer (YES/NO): YES